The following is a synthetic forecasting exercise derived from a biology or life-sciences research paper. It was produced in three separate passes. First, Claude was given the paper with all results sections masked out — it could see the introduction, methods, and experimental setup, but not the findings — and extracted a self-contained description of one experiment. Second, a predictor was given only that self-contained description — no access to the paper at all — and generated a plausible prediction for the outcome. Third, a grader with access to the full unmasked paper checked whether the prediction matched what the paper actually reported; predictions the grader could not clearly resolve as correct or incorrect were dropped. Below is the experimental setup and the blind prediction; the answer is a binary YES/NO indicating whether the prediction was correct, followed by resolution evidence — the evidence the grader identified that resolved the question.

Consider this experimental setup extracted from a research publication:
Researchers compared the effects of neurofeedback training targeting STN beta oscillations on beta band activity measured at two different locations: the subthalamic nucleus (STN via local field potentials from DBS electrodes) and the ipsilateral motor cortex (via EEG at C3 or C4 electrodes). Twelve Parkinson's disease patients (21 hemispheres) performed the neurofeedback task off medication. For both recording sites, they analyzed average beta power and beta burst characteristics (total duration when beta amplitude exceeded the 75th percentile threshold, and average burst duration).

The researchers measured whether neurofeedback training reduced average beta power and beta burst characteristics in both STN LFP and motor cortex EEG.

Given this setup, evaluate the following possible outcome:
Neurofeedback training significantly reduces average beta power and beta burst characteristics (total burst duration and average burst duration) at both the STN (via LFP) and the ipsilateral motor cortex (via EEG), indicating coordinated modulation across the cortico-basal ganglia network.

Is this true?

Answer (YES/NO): NO